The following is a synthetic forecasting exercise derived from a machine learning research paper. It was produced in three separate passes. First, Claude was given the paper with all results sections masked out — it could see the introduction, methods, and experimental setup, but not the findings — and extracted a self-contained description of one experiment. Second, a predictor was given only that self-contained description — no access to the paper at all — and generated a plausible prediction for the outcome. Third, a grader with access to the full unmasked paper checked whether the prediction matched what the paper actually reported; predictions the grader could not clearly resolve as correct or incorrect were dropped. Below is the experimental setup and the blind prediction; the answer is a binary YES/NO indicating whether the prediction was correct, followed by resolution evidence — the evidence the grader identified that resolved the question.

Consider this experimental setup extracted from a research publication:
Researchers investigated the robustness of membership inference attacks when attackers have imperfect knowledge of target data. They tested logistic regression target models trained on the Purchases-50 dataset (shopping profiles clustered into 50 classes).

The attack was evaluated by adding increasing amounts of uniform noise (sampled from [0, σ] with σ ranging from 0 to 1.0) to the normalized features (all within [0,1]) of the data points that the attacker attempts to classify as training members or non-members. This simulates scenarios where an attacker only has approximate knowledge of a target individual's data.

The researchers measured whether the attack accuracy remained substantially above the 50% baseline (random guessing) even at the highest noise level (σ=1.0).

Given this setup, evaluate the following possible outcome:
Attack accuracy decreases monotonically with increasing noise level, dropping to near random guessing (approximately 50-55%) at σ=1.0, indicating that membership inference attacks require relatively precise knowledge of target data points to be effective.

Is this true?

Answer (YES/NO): NO